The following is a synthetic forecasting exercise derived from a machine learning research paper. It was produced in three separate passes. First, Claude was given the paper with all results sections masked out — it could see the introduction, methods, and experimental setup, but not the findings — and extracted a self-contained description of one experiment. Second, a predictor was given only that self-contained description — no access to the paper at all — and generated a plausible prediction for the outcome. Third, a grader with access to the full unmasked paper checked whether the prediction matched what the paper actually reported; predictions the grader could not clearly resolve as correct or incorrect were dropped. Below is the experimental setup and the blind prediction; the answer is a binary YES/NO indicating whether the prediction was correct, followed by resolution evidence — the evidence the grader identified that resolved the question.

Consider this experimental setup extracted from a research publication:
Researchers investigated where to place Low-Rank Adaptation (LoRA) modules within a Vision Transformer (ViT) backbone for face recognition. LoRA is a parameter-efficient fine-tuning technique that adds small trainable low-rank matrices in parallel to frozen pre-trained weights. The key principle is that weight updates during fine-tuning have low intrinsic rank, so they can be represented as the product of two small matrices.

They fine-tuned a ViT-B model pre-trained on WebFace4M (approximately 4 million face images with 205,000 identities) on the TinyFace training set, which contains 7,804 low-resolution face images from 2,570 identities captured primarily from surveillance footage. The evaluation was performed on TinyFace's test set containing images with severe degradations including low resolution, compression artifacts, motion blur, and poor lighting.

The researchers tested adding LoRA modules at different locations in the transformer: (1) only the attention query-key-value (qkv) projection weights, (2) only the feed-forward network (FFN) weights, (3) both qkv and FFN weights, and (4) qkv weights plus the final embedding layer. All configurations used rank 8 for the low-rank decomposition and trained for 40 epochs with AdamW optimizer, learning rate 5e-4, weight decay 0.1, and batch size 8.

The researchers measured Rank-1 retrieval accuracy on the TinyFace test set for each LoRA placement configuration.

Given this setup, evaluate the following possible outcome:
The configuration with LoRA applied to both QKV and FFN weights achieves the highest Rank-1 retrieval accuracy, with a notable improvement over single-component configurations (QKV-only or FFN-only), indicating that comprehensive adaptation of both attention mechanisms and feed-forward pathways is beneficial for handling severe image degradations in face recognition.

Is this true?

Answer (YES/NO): NO